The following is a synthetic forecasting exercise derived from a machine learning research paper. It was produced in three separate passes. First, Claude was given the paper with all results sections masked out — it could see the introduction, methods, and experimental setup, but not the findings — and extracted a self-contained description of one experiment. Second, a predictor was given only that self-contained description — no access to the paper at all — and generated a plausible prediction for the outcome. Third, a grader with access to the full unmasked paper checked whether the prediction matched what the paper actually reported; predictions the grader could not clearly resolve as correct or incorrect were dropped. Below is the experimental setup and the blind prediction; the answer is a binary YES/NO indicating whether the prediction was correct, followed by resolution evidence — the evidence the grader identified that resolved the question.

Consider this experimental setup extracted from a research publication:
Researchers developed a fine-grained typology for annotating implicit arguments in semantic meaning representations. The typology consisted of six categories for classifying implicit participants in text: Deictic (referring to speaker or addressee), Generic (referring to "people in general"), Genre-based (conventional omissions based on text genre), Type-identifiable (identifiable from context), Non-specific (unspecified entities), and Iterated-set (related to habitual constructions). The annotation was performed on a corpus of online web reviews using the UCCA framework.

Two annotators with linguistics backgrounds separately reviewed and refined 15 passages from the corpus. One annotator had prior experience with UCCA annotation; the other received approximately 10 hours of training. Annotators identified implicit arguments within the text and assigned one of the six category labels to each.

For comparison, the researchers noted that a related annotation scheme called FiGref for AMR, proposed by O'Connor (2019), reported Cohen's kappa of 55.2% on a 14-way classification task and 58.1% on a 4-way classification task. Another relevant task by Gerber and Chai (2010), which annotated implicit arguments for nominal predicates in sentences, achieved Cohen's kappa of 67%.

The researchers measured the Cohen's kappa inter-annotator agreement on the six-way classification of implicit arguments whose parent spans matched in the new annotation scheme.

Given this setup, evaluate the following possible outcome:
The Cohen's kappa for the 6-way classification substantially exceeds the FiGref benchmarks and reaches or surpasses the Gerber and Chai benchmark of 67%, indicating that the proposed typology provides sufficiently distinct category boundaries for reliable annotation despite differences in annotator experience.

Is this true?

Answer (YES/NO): YES